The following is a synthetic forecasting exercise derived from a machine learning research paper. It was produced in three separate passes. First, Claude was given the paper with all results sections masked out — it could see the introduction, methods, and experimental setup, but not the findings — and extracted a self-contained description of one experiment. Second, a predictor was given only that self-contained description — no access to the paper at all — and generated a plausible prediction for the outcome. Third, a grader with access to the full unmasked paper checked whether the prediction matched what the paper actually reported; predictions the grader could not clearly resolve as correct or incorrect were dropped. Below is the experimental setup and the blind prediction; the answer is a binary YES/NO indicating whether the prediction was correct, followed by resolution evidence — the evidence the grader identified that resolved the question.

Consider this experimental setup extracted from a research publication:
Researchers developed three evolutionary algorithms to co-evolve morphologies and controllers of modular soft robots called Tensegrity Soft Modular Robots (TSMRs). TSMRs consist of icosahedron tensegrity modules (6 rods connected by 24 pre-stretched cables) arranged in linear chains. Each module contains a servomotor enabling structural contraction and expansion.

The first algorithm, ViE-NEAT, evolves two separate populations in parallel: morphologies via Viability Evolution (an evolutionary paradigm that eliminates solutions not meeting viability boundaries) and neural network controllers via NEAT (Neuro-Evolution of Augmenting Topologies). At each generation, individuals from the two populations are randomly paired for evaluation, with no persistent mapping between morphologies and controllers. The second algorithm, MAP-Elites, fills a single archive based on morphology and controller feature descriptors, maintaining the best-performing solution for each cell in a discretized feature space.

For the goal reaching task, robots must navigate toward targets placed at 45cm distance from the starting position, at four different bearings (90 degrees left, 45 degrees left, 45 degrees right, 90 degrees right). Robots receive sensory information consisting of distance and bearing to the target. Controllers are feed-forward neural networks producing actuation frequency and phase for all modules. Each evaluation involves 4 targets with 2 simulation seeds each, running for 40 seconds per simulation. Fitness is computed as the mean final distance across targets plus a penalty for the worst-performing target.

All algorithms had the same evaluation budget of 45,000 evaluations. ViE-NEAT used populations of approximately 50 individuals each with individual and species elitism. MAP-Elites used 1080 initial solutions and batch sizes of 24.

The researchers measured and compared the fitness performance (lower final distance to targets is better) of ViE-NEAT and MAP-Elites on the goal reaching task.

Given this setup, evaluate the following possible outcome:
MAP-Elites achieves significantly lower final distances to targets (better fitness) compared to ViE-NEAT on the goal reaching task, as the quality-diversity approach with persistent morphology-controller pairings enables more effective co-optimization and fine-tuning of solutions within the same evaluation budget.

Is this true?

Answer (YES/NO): NO